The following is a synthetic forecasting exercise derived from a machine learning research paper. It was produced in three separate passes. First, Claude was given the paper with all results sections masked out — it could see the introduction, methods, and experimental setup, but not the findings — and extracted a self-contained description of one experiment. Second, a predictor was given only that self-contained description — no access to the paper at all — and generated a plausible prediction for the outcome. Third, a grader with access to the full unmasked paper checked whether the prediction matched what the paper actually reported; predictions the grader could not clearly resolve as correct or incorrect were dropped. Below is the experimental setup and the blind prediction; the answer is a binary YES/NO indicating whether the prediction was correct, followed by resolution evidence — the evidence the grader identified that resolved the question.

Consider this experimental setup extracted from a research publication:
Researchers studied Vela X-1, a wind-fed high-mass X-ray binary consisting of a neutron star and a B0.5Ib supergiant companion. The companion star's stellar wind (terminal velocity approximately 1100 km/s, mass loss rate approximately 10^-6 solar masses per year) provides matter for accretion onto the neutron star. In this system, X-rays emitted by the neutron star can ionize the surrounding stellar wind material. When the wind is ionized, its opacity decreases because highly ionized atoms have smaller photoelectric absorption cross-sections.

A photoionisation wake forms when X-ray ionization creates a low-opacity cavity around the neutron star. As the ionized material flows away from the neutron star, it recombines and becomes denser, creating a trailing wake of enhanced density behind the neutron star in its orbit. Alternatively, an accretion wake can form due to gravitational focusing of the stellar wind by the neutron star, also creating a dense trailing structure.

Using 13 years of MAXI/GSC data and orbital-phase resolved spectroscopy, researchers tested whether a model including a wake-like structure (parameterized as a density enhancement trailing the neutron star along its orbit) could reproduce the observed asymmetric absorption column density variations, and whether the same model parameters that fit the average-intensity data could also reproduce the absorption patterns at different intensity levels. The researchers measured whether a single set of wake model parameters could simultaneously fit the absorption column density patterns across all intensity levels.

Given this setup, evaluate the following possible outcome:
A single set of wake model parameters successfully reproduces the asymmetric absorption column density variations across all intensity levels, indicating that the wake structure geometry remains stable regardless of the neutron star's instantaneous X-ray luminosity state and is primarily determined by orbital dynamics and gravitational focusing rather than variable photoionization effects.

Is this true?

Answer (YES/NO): NO